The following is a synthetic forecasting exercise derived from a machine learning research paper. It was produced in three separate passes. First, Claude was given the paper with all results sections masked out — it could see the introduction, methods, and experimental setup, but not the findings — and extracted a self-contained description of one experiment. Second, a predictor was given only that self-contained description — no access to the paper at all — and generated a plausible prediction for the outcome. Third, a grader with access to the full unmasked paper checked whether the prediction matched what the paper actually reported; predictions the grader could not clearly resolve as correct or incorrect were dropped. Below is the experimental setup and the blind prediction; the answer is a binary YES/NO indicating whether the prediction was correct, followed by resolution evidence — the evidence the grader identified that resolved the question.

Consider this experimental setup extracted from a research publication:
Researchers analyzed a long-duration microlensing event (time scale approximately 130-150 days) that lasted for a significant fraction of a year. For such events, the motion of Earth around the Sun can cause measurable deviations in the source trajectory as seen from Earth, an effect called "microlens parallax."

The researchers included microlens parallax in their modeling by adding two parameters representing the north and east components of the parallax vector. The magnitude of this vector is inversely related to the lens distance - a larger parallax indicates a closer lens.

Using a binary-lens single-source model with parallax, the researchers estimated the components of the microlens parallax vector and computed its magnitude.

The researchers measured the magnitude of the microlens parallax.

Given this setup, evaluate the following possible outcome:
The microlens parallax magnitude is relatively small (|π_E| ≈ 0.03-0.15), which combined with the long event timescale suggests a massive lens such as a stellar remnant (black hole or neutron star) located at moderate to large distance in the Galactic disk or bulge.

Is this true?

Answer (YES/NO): NO